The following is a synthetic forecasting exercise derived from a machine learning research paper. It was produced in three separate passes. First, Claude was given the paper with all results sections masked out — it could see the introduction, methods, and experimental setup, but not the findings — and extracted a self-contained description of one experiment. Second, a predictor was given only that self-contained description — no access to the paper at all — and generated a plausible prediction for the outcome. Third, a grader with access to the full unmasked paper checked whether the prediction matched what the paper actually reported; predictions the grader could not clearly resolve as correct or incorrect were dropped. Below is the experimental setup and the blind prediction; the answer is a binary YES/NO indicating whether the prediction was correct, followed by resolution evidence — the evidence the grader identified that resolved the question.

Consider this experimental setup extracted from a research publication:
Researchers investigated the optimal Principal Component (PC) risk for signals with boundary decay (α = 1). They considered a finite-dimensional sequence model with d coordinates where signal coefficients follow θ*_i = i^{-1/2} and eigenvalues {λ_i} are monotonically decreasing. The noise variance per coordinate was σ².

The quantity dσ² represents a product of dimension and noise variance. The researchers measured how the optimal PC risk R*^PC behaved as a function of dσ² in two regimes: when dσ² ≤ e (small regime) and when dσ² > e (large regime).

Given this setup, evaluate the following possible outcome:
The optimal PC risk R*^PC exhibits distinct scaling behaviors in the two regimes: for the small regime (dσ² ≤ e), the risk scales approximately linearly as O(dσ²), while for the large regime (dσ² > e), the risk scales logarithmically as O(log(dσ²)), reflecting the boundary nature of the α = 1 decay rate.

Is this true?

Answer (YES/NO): YES